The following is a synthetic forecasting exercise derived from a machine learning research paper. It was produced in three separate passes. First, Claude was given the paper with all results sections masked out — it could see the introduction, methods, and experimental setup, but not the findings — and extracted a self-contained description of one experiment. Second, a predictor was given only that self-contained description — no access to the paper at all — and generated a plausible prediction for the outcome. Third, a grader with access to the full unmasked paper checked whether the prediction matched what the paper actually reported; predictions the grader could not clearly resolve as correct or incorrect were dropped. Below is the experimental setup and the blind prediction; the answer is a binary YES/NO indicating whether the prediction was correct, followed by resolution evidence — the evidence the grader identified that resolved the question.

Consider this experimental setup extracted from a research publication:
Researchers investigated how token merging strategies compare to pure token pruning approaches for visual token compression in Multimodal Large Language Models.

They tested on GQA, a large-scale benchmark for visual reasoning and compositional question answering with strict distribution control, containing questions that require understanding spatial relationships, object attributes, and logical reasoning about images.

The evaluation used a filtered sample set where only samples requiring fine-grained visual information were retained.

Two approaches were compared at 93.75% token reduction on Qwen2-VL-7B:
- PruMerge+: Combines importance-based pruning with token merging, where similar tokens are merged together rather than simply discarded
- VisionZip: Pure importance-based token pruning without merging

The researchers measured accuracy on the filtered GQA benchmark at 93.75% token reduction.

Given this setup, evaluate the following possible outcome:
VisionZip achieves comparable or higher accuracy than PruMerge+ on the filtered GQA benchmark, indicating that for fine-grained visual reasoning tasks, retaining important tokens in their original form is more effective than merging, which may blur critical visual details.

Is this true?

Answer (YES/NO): NO